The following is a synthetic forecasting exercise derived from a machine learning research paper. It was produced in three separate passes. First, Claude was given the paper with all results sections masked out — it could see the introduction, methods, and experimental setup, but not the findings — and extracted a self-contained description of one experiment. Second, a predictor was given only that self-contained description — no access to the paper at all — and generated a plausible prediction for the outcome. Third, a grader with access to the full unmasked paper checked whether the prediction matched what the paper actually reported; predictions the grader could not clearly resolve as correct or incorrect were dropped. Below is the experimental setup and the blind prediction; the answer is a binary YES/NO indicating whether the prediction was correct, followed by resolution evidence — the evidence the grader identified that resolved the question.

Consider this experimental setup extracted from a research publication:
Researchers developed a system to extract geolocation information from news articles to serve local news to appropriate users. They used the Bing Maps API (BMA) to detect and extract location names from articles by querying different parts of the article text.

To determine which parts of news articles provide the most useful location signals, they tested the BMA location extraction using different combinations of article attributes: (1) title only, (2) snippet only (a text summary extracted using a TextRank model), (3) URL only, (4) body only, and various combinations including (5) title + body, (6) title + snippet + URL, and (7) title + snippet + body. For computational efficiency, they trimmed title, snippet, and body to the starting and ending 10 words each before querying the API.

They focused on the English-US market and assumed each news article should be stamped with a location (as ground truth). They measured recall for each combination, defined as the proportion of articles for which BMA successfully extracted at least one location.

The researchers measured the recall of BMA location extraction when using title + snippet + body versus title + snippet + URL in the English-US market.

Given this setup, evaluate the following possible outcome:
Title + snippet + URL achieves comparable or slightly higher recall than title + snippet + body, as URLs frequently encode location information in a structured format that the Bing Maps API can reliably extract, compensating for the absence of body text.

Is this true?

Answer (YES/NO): NO